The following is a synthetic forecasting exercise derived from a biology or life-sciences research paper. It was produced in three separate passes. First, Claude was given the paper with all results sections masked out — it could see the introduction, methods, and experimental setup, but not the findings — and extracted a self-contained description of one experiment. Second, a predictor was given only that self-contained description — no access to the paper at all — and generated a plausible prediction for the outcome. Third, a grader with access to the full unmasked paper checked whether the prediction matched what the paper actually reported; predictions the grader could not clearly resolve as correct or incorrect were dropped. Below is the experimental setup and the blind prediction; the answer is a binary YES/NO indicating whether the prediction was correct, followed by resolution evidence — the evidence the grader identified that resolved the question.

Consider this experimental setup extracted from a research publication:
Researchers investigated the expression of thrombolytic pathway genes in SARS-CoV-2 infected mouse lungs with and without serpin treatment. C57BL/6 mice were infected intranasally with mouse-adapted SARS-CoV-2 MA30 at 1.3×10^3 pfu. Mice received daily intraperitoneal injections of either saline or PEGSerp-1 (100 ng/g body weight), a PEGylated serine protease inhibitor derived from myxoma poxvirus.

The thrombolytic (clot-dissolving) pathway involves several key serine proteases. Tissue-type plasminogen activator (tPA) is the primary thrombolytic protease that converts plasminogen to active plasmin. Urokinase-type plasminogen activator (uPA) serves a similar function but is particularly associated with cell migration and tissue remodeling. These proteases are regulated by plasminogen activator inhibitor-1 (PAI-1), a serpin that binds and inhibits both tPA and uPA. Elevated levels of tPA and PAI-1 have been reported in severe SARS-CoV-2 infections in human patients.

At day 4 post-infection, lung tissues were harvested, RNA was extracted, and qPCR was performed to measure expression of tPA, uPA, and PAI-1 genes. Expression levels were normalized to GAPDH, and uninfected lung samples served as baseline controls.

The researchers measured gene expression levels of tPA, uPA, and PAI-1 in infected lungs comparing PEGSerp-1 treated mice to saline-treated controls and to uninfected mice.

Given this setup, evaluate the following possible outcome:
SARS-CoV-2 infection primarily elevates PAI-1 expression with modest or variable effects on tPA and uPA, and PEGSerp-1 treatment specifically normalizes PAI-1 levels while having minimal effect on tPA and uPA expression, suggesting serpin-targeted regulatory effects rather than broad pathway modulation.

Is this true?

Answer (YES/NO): NO